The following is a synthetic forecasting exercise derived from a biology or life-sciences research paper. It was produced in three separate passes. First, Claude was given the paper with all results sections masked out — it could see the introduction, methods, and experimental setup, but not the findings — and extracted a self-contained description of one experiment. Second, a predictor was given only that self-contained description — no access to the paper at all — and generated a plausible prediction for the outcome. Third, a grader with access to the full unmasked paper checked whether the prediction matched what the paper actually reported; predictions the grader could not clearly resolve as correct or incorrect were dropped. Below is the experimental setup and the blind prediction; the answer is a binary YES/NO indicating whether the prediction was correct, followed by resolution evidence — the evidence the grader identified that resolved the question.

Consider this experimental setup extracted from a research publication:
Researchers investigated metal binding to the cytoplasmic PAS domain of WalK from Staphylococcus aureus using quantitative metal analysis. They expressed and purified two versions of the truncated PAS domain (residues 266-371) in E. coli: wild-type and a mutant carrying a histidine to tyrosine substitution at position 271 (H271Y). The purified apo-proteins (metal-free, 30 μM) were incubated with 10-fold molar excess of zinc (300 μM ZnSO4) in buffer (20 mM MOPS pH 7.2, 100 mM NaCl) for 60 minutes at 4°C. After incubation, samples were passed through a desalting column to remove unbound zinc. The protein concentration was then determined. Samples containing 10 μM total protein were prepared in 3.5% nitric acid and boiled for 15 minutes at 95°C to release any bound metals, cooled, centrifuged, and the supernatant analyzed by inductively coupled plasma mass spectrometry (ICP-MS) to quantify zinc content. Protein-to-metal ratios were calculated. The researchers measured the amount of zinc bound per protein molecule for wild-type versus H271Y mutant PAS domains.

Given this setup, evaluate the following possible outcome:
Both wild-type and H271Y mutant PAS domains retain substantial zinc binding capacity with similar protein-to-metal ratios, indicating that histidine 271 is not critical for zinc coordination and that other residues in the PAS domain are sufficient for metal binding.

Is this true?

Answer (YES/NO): NO